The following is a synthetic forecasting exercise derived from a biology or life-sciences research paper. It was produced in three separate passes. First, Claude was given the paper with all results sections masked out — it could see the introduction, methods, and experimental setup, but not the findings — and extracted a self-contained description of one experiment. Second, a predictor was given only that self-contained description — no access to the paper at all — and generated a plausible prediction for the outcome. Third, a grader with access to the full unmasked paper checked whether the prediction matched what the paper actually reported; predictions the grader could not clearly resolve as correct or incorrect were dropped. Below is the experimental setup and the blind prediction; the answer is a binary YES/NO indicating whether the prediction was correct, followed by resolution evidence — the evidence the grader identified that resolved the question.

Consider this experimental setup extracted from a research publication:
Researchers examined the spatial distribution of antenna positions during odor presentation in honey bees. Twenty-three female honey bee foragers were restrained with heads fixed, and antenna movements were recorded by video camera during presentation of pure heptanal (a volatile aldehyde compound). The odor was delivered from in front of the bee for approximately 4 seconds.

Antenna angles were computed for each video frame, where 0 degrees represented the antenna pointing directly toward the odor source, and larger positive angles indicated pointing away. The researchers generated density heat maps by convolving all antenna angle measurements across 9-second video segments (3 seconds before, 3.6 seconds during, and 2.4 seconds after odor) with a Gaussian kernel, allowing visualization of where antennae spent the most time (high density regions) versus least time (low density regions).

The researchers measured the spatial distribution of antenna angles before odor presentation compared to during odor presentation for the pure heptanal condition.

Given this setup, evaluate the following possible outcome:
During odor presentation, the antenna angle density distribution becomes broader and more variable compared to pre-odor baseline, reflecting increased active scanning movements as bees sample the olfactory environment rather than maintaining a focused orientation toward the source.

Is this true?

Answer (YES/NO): NO